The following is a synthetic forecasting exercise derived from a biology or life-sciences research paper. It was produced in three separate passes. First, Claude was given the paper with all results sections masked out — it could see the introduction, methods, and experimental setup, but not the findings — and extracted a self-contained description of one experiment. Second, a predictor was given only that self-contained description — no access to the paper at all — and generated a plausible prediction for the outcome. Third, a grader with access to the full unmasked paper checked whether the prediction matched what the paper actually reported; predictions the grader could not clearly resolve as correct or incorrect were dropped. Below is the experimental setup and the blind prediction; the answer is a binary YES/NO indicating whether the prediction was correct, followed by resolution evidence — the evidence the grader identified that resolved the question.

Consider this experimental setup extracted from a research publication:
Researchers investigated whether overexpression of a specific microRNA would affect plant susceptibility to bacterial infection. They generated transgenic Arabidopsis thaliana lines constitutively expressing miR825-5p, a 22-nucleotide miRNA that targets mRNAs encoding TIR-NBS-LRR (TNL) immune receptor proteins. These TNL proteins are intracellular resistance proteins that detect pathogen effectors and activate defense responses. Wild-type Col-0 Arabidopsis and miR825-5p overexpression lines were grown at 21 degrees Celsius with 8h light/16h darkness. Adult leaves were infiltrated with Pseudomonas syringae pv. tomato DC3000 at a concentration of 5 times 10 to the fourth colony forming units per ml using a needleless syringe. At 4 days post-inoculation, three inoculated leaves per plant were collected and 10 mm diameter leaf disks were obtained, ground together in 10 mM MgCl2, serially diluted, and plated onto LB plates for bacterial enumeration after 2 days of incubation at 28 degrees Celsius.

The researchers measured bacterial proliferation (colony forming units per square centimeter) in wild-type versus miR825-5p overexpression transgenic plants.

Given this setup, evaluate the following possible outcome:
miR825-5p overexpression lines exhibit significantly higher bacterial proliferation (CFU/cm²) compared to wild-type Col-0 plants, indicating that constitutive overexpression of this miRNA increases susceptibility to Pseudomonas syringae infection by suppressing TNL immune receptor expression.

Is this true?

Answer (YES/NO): YES